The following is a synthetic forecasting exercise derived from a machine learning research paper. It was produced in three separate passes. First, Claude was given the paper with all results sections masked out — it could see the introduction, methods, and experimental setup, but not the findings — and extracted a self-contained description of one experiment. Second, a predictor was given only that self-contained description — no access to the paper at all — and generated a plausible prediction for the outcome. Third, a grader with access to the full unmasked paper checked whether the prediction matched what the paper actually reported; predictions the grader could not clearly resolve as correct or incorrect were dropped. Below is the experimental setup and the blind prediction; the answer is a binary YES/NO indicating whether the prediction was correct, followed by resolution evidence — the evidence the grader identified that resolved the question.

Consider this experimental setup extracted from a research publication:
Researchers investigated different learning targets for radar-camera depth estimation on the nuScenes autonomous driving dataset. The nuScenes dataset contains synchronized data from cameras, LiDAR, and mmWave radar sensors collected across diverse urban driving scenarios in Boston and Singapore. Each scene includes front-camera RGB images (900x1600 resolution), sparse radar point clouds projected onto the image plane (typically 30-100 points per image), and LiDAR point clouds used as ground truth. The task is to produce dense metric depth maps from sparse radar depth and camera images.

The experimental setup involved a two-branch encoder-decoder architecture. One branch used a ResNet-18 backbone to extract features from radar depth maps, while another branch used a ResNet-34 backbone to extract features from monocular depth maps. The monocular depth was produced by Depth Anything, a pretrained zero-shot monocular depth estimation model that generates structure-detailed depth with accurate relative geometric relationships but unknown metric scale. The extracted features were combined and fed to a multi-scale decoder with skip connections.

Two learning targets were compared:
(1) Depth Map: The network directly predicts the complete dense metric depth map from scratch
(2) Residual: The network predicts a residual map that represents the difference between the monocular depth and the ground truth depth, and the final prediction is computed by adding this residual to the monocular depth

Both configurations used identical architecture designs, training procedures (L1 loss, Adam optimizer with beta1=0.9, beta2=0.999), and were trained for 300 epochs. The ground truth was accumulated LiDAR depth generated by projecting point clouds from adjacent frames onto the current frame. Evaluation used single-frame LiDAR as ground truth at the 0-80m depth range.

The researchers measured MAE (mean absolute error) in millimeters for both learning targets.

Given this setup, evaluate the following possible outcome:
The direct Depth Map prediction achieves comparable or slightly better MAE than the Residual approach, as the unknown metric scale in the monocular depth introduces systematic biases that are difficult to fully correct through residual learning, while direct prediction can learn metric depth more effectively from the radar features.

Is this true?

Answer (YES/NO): NO